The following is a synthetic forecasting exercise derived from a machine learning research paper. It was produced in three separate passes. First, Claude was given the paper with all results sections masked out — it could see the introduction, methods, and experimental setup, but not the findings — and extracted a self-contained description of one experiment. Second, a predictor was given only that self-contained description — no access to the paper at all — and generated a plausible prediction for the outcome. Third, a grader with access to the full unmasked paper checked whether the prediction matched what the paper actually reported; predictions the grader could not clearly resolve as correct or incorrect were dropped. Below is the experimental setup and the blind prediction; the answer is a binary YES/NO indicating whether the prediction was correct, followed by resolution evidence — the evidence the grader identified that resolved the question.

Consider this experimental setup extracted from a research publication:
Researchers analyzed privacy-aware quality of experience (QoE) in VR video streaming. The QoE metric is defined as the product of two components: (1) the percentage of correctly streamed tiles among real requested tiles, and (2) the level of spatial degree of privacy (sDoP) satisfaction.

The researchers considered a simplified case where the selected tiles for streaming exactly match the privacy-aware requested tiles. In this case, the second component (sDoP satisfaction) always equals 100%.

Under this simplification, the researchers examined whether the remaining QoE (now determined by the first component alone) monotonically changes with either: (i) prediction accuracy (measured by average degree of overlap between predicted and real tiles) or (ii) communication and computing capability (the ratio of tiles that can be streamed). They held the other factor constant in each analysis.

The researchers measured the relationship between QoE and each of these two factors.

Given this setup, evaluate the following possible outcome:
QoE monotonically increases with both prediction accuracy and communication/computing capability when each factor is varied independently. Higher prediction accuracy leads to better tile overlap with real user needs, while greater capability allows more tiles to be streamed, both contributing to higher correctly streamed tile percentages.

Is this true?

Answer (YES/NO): YES